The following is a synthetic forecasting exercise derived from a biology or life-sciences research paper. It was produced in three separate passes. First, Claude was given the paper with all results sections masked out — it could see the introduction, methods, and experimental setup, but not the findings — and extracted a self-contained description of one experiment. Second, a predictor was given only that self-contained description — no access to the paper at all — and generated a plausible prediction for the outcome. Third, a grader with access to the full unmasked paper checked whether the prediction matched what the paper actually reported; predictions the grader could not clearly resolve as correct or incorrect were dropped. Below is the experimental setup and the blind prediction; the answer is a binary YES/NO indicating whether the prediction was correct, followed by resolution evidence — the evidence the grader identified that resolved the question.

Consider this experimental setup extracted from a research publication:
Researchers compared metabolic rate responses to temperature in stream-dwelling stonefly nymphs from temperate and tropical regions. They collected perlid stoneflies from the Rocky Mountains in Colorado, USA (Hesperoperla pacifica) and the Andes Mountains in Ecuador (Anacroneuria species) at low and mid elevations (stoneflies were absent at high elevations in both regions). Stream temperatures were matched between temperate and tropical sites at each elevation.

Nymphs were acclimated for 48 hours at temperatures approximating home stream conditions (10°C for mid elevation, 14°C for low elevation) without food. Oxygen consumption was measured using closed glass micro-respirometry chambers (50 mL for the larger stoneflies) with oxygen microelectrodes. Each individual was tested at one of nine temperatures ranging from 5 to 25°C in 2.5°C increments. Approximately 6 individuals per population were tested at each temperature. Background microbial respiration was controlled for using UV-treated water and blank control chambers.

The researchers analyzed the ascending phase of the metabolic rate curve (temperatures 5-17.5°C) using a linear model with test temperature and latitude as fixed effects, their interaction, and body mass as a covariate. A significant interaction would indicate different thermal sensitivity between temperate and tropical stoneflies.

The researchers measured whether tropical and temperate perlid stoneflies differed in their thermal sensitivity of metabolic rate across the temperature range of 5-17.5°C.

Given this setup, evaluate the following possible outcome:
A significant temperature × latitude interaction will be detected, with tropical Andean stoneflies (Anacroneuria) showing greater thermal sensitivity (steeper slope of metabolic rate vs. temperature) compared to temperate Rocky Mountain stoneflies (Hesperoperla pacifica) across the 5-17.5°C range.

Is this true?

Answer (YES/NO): NO